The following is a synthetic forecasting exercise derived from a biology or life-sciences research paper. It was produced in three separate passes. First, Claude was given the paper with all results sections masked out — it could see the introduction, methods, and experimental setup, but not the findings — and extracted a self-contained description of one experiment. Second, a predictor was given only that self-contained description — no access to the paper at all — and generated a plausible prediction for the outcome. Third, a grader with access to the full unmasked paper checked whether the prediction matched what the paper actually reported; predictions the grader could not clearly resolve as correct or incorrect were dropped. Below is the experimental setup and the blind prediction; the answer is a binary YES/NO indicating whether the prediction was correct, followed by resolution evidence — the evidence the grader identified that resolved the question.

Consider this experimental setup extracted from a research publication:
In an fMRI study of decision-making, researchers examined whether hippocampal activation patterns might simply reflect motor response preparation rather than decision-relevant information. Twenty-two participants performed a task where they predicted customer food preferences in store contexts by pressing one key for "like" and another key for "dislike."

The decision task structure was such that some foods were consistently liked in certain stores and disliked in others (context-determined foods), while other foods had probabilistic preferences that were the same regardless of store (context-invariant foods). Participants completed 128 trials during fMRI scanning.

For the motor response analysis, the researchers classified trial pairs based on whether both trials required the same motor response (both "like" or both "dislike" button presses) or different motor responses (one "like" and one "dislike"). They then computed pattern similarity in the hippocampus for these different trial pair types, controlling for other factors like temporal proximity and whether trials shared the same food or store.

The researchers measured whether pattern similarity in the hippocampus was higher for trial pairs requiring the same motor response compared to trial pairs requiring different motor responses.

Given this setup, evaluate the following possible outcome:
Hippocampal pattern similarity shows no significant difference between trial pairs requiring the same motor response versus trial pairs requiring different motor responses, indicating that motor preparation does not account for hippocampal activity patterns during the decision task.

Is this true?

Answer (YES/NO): YES